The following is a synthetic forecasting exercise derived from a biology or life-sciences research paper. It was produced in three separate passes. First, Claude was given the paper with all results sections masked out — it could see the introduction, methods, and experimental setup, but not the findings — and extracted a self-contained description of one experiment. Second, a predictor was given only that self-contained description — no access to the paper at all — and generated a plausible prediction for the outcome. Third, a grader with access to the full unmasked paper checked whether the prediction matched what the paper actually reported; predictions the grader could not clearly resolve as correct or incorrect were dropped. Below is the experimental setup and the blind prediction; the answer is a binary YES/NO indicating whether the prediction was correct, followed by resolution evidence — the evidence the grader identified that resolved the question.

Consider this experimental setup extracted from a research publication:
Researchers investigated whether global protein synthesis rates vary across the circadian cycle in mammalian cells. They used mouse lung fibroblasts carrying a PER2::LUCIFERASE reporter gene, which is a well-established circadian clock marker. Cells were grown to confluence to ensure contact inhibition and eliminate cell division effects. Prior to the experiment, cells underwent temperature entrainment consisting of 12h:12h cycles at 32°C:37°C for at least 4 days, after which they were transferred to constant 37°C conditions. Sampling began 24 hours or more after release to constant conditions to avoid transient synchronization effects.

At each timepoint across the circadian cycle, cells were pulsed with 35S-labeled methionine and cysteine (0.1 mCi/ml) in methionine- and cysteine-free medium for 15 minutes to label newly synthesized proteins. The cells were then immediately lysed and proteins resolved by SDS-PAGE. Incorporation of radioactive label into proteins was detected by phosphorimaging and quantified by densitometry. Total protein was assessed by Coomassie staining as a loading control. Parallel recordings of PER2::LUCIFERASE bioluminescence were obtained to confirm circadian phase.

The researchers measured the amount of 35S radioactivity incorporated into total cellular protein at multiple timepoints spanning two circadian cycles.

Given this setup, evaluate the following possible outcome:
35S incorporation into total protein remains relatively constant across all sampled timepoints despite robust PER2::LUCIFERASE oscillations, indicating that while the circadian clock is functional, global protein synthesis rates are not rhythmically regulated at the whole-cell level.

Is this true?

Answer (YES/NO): NO